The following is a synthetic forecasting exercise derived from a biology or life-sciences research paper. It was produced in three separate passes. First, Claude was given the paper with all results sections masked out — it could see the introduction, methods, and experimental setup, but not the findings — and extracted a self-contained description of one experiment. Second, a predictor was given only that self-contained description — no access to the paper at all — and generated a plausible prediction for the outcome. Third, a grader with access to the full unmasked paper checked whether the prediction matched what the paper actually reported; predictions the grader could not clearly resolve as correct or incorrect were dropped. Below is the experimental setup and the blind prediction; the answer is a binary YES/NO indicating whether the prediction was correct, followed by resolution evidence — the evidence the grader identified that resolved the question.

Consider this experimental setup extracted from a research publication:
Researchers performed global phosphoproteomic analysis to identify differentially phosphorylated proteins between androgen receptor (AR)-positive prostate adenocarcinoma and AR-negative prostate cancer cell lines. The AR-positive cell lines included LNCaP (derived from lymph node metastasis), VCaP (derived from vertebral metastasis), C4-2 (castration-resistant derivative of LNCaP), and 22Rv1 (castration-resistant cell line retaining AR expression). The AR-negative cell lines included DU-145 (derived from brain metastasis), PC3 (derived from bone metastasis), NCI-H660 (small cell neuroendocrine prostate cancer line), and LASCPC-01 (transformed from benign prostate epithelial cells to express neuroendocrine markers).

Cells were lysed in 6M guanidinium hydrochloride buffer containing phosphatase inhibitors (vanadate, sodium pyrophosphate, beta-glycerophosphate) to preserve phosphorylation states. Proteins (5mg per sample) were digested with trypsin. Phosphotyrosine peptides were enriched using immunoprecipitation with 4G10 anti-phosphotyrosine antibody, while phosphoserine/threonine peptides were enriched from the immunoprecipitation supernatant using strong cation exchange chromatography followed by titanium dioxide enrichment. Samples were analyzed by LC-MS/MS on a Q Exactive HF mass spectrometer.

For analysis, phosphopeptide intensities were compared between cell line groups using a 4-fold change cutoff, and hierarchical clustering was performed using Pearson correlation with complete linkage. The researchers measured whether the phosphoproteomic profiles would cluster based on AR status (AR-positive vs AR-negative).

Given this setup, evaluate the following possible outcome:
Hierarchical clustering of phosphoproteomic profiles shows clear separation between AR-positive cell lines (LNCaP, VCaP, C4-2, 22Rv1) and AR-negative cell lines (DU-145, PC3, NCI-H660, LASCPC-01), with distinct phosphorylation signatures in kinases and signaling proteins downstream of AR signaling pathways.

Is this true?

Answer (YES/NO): NO